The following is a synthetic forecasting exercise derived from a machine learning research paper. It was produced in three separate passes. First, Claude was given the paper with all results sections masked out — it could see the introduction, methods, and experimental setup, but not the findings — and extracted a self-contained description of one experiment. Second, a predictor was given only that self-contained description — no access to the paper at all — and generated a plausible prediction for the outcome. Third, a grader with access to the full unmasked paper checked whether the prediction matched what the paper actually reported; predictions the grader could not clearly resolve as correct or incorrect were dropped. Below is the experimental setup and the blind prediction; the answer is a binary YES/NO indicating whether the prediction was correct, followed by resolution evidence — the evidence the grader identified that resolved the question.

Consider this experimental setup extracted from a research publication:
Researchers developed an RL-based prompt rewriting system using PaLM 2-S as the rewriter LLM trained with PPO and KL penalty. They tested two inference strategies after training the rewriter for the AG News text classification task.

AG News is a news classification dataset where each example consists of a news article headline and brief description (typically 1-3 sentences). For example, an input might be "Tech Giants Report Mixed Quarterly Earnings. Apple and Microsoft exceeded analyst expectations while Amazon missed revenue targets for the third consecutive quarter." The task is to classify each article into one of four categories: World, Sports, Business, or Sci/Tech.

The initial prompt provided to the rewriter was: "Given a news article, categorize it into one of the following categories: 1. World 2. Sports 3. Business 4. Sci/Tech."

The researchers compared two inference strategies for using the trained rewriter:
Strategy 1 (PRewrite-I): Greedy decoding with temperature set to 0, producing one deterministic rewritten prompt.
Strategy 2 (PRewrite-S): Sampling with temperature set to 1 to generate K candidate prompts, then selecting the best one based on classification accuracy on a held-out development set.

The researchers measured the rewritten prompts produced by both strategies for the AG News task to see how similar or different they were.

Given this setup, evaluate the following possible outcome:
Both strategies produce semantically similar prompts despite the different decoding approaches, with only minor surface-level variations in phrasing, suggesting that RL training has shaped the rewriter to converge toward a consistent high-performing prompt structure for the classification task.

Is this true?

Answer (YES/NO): YES